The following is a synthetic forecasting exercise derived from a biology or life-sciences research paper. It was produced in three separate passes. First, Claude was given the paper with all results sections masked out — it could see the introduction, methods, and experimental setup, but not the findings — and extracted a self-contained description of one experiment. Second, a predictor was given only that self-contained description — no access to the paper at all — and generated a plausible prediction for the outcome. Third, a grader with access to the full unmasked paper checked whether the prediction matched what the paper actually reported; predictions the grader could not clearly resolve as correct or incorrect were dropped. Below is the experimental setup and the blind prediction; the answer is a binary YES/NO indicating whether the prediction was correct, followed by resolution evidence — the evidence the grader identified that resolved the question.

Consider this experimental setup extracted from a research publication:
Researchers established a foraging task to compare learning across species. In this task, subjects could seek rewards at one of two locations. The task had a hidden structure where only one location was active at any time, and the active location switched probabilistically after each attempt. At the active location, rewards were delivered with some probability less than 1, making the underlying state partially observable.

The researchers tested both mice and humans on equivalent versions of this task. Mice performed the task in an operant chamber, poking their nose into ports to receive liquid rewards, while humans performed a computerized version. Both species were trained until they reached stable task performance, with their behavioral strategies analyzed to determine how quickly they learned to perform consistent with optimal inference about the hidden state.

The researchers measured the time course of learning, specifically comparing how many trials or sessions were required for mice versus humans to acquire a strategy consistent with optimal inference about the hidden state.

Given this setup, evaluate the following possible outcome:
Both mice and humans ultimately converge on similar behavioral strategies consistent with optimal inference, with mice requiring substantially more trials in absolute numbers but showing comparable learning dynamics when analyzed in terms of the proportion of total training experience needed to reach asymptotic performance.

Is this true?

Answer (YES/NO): NO